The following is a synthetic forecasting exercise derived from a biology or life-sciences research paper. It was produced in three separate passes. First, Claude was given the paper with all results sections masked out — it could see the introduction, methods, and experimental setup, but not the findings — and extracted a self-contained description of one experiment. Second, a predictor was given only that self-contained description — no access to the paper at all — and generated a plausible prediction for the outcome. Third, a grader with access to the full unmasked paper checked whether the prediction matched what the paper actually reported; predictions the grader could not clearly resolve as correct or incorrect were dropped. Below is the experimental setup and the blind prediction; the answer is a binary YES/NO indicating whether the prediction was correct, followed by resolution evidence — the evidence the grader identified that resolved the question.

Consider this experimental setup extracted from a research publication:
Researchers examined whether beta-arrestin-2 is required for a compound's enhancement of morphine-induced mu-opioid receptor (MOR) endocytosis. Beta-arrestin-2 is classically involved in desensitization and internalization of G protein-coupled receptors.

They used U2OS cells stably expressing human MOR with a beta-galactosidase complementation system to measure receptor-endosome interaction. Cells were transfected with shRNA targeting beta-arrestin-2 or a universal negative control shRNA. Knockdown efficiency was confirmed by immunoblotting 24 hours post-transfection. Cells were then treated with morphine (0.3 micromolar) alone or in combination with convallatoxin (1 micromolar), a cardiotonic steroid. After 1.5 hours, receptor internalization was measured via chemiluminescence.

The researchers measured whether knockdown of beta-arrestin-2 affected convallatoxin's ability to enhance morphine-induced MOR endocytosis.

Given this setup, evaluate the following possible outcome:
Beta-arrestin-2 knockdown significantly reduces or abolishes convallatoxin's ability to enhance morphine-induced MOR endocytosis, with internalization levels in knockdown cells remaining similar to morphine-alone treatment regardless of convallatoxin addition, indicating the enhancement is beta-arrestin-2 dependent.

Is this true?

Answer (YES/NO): NO